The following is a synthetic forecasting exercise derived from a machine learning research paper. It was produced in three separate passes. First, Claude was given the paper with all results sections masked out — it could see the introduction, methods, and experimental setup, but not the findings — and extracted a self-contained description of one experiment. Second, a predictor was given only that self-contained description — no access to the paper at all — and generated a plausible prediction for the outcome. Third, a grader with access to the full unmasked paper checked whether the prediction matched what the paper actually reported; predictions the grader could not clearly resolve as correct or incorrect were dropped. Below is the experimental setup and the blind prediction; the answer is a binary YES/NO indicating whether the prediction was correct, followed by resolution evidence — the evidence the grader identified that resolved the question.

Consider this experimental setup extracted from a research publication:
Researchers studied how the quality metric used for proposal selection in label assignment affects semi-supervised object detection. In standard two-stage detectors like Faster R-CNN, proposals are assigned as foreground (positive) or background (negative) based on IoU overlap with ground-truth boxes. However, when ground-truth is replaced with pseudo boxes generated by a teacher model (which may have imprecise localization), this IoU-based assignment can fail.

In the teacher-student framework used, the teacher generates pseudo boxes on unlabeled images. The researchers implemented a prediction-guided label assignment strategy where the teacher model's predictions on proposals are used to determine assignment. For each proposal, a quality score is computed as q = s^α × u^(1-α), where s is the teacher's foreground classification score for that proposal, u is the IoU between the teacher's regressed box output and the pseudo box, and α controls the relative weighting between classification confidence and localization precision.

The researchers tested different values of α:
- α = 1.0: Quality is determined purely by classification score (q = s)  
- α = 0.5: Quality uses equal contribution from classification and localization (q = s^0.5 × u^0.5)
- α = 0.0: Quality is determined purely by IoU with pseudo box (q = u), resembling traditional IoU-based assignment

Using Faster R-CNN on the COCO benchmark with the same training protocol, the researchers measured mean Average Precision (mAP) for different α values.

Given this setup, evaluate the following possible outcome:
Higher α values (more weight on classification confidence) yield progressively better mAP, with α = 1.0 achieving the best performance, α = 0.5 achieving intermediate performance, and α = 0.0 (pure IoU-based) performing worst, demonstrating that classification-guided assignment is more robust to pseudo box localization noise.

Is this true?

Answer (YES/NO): NO